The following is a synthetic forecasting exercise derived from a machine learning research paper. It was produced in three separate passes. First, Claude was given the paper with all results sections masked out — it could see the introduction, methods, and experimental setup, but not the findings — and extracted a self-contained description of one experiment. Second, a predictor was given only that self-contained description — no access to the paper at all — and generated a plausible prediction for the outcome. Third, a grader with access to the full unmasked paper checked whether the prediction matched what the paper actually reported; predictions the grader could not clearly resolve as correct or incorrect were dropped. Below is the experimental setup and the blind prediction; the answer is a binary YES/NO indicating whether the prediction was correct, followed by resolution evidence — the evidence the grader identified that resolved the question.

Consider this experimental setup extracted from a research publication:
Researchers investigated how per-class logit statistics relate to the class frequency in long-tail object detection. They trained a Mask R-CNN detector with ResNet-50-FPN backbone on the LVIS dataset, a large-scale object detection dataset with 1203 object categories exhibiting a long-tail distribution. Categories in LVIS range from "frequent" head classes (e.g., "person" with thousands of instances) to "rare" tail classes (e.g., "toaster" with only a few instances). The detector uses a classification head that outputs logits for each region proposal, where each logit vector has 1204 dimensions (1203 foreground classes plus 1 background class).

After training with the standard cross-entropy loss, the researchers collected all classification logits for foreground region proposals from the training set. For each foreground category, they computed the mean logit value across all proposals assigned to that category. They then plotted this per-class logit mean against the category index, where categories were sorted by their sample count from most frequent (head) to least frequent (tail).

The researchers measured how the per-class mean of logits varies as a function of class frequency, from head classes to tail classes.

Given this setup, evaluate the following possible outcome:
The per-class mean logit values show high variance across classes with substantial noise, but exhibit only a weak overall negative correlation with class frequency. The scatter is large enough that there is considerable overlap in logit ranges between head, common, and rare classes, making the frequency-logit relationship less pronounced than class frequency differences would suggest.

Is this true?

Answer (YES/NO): NO